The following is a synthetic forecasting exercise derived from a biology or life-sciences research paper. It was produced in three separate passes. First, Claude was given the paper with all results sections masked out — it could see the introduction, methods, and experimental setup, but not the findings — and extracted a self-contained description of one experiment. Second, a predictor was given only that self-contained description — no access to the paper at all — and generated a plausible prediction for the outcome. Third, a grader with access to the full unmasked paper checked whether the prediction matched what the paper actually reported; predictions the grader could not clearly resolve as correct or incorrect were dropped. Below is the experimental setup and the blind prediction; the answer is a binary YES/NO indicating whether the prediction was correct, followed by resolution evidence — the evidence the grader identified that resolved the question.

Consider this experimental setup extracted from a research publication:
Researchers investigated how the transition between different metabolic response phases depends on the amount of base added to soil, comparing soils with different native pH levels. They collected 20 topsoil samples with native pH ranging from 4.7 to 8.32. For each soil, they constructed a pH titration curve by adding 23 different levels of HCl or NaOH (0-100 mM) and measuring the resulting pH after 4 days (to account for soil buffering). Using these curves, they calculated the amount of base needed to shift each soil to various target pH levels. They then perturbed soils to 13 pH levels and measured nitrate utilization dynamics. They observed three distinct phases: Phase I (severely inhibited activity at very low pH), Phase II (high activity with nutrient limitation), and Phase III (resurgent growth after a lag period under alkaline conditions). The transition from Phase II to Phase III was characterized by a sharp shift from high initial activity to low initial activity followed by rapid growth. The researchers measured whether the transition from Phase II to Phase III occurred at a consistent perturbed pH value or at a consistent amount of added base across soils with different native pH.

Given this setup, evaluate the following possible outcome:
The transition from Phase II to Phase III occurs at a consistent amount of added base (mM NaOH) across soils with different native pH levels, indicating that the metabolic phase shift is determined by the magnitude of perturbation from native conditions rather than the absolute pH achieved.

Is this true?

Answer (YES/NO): YES